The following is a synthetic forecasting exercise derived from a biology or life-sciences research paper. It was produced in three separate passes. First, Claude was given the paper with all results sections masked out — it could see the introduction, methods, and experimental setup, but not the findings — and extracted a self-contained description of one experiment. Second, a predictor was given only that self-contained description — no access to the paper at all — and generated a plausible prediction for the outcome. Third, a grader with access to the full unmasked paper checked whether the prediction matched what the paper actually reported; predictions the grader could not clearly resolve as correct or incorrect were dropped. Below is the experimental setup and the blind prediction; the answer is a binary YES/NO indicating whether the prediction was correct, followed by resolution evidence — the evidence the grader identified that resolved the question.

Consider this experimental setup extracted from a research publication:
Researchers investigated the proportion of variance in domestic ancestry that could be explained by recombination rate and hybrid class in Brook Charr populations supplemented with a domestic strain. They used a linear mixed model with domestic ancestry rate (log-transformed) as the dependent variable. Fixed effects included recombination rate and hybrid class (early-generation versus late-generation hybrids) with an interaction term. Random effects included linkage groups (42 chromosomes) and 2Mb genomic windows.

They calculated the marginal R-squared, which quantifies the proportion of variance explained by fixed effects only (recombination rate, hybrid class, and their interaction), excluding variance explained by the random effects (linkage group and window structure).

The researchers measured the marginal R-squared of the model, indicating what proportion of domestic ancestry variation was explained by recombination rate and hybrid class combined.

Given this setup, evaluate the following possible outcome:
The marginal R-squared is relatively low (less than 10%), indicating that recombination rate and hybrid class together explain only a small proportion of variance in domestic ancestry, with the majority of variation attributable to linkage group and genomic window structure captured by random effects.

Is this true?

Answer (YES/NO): NO